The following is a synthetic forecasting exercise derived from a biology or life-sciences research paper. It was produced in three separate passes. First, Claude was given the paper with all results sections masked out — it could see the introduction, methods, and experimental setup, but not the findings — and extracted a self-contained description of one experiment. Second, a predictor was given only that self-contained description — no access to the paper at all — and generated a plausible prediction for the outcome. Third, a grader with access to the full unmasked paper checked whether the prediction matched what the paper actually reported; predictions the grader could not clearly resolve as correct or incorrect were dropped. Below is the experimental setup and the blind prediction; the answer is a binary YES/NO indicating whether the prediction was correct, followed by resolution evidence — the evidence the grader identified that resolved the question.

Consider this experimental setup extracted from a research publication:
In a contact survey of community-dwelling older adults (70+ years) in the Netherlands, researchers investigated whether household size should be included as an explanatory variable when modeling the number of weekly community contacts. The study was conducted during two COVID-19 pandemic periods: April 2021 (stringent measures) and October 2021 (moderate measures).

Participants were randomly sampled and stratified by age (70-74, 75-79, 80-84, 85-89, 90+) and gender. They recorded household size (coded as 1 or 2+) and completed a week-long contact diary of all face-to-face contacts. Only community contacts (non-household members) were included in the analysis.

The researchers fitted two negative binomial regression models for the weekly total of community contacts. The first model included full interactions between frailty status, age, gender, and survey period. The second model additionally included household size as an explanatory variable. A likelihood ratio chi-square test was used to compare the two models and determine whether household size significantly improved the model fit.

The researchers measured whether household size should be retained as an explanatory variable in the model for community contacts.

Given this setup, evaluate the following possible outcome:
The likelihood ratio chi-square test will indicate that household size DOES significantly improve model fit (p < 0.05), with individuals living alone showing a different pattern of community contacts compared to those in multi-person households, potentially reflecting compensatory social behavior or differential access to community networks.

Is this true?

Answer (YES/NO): NO